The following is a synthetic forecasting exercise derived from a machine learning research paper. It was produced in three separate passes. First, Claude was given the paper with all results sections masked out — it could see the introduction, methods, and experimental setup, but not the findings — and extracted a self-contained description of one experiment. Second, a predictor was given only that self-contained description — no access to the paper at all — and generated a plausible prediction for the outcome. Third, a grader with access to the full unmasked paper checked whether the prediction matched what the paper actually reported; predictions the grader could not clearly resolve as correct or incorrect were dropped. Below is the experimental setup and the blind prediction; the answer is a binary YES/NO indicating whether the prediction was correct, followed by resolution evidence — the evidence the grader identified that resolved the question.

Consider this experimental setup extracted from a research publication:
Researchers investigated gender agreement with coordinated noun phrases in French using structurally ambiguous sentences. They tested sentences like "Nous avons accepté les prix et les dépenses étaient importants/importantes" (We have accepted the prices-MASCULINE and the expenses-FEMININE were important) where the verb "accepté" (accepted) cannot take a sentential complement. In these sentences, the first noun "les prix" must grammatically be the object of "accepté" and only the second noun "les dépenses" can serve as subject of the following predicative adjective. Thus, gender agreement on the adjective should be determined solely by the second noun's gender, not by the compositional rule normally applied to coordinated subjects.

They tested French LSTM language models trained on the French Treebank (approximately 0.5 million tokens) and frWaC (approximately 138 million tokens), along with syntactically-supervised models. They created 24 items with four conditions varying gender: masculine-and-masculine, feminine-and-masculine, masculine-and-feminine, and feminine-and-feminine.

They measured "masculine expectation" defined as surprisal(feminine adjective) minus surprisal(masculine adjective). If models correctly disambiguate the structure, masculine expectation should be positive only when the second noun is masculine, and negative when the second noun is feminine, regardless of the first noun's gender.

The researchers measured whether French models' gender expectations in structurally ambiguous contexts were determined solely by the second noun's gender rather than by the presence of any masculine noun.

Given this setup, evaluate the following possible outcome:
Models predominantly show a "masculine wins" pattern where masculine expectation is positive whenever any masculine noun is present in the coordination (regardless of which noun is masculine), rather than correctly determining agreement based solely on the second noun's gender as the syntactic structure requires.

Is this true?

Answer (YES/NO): NO